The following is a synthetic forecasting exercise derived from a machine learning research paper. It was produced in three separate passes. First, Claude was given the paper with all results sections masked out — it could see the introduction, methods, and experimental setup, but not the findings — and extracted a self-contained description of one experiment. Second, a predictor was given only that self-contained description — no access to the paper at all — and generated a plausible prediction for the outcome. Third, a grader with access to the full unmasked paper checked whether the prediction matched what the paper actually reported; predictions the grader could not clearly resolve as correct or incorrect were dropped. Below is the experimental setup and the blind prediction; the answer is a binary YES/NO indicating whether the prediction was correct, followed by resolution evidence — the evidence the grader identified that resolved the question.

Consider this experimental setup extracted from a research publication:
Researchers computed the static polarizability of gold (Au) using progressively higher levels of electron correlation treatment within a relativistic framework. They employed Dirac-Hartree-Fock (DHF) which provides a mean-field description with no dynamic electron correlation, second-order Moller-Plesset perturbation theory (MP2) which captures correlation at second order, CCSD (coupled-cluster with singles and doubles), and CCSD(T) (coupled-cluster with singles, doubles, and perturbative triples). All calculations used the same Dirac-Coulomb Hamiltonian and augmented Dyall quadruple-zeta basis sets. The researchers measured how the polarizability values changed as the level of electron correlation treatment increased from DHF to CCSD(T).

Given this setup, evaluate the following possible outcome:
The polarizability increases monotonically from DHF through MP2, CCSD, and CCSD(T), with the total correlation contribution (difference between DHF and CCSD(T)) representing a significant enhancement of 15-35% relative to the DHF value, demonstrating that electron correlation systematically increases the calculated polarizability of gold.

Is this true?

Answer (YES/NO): NO